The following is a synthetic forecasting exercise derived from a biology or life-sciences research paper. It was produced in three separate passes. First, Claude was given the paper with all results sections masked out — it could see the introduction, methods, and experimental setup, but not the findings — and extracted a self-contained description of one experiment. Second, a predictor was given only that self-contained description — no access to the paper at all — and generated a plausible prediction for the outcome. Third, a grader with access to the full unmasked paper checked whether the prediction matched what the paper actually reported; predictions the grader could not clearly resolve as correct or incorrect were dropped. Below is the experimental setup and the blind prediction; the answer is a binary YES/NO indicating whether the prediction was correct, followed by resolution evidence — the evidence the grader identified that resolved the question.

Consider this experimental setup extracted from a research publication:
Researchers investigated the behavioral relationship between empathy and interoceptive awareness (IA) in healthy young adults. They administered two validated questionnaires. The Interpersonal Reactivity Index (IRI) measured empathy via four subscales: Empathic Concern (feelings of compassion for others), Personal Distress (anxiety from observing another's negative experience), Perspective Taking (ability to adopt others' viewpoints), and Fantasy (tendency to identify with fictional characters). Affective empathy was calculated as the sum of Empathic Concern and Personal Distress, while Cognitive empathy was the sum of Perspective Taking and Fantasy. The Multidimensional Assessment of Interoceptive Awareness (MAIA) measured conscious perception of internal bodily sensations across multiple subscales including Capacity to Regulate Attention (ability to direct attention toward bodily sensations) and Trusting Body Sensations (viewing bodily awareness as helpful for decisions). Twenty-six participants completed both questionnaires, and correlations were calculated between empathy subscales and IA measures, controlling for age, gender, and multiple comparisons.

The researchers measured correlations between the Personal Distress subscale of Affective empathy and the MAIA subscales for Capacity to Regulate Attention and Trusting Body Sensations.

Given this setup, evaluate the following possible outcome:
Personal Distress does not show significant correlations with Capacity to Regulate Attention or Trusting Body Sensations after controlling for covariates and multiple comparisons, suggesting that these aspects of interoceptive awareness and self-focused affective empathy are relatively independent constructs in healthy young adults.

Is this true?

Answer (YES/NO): NO